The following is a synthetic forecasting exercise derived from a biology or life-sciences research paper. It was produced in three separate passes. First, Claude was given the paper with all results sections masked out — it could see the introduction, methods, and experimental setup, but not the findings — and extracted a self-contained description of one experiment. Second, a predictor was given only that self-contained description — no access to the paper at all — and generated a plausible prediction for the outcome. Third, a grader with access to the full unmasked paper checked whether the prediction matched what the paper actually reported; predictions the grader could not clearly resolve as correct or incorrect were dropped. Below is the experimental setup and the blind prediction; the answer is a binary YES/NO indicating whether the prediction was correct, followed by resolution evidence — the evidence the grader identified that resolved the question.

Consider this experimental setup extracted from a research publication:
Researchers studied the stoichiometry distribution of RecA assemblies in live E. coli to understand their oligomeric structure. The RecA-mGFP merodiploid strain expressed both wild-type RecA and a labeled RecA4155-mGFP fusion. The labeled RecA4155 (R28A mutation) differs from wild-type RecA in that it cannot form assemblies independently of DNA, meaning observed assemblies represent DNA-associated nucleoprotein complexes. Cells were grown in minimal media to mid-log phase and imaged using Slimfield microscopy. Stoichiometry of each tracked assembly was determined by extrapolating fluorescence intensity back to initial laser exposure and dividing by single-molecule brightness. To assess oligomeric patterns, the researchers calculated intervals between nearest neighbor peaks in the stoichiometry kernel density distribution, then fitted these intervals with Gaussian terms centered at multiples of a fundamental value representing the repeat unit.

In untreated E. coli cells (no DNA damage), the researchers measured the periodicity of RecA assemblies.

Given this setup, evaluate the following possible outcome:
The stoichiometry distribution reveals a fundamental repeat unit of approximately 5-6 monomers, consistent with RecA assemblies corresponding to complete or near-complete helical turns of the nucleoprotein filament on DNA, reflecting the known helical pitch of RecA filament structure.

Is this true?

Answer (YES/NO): NO